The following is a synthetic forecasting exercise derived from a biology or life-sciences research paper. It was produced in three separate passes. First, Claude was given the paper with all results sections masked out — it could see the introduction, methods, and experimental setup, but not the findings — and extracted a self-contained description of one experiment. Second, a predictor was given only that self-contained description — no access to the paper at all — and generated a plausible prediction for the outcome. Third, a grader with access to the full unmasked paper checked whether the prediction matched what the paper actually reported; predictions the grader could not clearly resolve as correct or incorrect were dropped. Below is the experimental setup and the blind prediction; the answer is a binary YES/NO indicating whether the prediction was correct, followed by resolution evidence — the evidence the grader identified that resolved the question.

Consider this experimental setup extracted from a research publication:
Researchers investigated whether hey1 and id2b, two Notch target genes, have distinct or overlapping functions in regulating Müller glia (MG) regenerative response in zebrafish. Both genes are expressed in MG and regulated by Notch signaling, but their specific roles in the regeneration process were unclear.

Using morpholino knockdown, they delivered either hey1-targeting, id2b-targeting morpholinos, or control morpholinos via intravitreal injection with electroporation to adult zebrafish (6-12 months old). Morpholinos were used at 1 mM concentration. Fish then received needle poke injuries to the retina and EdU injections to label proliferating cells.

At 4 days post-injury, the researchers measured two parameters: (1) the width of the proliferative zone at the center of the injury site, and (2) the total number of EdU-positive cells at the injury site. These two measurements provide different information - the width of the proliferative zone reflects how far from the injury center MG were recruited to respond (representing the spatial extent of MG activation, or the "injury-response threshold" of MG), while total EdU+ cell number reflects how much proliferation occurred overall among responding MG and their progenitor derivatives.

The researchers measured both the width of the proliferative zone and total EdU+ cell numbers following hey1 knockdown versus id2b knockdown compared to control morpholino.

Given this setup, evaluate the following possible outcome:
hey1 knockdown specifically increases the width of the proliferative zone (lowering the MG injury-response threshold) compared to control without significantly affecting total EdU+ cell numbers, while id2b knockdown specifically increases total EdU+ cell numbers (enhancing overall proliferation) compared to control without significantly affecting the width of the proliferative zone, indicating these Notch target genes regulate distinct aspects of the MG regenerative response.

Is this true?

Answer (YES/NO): NO